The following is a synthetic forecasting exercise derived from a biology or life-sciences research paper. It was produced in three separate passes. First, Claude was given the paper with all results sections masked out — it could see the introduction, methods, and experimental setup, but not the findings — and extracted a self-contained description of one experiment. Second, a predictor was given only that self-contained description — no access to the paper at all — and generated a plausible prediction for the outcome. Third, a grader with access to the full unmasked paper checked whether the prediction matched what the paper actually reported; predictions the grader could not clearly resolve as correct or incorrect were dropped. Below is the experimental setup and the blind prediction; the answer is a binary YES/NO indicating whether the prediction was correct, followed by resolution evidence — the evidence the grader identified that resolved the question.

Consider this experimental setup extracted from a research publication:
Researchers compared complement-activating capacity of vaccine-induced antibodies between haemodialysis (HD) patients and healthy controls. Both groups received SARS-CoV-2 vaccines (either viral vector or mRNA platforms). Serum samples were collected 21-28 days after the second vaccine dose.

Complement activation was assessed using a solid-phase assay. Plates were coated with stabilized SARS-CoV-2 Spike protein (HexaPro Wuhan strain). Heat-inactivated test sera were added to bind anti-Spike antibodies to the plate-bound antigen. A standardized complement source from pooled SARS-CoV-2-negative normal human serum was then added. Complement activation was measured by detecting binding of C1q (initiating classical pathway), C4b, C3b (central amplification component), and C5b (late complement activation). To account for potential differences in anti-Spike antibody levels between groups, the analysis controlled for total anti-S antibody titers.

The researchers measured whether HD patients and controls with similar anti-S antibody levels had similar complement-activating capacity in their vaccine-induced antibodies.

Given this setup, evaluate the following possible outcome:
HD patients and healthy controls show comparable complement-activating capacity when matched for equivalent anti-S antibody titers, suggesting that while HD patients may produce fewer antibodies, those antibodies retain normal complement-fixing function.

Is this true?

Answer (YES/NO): NO